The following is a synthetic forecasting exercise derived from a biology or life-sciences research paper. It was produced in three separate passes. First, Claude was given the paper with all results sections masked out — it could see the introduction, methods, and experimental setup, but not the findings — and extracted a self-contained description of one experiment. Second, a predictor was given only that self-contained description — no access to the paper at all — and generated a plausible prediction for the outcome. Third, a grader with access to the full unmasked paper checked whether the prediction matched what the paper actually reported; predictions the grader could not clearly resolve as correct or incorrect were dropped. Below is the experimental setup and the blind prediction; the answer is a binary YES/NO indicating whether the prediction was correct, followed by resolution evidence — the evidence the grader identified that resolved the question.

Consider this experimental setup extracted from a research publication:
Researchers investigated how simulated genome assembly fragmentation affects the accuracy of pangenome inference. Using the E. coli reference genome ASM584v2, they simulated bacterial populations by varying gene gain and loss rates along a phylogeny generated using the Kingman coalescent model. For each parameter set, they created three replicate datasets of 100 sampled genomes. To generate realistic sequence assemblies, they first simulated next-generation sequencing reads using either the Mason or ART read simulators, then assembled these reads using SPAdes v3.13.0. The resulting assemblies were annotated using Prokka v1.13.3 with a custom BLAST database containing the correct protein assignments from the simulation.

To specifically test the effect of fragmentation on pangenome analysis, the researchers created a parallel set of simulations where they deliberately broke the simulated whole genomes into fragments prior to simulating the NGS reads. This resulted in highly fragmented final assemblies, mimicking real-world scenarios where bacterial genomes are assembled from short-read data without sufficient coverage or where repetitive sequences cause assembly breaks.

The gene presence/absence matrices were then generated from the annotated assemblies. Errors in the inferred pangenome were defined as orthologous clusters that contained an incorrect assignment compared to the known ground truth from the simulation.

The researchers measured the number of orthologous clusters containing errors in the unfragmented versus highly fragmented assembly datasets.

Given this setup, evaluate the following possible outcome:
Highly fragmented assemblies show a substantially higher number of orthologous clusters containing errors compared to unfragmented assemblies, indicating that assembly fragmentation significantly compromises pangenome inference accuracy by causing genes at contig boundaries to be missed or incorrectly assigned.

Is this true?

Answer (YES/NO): YES